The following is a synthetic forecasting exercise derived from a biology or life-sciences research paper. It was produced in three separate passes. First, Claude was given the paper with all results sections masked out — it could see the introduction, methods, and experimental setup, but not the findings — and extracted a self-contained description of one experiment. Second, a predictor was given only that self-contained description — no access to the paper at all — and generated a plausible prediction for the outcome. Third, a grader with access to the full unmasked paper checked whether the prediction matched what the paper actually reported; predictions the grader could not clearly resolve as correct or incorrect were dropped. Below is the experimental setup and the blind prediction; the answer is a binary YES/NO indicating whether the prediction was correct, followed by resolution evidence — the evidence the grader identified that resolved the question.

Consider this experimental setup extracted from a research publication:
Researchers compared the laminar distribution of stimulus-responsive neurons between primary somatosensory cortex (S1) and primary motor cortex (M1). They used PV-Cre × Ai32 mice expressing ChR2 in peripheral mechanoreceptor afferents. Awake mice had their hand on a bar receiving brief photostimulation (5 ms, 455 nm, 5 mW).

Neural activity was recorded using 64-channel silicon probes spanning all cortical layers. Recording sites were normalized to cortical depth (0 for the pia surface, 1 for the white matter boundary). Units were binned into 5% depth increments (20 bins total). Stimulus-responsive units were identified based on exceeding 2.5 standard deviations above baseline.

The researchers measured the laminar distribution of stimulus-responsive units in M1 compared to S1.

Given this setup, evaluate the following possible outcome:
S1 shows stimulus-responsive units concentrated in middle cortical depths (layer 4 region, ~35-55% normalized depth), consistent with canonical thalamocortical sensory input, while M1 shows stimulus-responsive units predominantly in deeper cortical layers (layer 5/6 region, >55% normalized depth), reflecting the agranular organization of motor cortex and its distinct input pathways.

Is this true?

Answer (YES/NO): NO